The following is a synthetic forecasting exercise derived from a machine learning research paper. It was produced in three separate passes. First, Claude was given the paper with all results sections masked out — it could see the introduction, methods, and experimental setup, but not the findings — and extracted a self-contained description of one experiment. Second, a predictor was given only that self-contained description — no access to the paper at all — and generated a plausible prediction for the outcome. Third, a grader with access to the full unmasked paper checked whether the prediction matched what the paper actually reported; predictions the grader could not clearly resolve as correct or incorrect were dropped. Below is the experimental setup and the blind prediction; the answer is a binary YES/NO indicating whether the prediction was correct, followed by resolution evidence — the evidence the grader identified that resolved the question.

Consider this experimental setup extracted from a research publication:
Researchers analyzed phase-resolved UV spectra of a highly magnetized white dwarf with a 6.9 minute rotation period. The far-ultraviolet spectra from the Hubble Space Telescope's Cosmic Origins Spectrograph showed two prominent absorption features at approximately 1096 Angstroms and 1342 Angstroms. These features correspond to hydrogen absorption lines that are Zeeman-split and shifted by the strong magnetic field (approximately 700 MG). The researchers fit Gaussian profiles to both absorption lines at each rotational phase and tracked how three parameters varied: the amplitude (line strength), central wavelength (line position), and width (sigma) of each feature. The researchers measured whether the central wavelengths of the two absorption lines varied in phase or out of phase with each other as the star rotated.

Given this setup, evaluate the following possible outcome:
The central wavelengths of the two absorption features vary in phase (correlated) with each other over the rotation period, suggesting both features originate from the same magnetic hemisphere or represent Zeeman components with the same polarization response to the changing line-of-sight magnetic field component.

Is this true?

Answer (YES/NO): YES